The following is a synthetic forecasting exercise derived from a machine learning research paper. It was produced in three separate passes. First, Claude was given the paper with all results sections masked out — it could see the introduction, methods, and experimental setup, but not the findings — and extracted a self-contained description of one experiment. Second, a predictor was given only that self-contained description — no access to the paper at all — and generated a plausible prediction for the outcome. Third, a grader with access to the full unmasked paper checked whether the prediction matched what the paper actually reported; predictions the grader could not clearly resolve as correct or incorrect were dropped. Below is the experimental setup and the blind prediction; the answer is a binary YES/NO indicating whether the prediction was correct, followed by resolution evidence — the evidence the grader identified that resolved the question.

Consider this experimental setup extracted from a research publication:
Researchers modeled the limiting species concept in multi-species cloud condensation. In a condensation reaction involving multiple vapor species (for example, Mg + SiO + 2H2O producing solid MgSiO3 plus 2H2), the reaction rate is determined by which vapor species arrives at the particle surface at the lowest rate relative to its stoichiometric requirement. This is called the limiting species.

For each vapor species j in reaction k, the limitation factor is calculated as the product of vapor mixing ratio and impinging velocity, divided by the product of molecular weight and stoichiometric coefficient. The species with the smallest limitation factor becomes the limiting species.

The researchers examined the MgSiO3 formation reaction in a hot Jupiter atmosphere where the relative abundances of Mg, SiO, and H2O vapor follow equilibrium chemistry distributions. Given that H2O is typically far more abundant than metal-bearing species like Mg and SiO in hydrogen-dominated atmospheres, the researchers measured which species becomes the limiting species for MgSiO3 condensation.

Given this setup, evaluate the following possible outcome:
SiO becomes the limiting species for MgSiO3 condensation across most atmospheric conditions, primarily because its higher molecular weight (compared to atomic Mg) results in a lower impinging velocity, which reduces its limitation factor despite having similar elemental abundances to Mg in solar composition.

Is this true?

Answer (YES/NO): NO